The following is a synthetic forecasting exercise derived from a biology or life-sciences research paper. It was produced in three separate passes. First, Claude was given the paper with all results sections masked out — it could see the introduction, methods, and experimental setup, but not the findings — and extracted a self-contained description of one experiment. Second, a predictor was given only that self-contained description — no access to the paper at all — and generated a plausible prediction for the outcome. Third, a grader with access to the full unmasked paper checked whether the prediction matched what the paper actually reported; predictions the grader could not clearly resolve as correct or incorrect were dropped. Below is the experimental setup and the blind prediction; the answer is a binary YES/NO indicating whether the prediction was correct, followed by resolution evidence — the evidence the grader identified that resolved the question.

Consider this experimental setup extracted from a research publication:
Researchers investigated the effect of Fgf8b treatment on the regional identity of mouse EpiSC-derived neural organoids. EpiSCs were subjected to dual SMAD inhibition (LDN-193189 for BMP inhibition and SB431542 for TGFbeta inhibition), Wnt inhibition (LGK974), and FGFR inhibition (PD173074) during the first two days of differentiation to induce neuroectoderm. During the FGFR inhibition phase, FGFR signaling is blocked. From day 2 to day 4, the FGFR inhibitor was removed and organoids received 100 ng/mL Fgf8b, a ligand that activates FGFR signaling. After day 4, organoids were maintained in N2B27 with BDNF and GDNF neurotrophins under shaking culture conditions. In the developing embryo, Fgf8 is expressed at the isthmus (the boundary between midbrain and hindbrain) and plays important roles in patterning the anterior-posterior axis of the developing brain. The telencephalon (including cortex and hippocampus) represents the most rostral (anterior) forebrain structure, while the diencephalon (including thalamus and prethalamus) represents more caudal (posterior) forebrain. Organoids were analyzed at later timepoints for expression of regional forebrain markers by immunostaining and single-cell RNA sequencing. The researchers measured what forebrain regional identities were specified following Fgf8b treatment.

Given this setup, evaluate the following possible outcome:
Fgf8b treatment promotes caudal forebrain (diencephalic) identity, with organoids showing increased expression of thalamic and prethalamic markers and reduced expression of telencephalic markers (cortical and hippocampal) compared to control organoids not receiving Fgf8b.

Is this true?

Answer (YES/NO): NO